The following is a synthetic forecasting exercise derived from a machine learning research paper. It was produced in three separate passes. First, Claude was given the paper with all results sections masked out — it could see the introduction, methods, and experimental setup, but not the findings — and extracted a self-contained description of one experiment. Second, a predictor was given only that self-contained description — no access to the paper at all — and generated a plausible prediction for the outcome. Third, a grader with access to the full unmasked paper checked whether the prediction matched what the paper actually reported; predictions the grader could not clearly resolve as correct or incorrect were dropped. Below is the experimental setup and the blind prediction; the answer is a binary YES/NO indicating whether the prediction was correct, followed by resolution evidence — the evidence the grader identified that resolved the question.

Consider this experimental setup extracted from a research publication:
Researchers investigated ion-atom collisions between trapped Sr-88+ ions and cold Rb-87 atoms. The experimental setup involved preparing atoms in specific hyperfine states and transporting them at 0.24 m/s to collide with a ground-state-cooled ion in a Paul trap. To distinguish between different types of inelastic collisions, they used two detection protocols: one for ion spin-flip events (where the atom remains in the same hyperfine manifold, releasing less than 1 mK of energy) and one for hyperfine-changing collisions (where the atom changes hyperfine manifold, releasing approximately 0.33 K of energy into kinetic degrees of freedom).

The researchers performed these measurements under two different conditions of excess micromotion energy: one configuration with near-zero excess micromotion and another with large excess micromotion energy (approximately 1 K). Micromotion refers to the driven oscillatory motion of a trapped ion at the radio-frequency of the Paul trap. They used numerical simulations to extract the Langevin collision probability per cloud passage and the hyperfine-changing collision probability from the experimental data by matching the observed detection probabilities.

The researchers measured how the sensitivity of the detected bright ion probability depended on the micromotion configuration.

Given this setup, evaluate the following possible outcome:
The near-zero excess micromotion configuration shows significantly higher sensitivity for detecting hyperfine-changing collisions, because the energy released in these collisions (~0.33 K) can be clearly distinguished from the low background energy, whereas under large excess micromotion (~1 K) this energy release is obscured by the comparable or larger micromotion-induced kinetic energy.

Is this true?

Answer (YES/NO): YES